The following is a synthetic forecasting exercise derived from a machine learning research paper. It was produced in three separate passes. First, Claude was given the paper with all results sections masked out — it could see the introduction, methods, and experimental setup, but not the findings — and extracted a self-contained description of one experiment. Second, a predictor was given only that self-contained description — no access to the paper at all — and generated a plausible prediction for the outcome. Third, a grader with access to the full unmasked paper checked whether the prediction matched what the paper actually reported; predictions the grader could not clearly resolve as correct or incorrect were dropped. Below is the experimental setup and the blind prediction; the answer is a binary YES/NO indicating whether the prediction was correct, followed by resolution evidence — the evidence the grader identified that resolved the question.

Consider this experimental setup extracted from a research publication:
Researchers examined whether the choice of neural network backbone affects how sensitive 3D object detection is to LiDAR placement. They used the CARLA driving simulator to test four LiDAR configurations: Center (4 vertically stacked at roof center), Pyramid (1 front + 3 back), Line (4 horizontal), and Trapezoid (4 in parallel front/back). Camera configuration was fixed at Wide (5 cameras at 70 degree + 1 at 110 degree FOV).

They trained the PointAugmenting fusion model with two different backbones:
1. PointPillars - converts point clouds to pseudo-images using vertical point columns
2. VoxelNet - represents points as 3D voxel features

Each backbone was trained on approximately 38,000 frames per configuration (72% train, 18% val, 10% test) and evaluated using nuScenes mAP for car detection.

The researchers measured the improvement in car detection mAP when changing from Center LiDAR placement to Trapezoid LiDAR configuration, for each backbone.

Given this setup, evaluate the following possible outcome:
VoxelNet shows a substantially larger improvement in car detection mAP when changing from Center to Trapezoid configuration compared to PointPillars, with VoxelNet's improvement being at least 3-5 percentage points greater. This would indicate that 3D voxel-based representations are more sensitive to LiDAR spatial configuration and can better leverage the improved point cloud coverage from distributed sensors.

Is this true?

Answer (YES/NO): YES